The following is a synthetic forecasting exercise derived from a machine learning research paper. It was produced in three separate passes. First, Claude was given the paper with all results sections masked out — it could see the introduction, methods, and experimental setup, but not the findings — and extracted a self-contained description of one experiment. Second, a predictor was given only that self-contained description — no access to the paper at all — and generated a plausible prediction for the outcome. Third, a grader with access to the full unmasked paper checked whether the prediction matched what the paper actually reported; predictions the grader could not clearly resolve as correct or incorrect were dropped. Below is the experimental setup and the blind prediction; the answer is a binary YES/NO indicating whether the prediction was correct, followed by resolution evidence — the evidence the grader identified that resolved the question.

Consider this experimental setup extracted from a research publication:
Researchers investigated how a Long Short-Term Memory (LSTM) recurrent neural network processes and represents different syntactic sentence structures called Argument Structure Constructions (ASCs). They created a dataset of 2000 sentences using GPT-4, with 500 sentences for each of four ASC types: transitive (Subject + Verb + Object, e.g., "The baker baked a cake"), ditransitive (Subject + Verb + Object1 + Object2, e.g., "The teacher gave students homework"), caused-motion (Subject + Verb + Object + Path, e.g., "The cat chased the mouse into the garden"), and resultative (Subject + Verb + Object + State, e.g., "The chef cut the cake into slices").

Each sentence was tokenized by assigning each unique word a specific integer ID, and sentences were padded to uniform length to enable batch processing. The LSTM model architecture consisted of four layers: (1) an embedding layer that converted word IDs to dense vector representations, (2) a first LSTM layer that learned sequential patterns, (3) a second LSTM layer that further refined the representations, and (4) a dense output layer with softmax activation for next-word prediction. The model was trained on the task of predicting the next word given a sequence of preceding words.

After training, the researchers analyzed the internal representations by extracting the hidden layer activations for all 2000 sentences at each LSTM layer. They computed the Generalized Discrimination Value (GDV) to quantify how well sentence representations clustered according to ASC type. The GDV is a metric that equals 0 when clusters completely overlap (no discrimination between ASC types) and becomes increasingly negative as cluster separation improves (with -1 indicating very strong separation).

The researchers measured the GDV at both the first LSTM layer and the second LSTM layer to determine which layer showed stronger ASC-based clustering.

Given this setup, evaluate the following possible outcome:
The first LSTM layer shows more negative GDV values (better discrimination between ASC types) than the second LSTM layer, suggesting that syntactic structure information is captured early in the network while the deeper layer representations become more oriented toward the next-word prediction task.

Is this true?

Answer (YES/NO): NO